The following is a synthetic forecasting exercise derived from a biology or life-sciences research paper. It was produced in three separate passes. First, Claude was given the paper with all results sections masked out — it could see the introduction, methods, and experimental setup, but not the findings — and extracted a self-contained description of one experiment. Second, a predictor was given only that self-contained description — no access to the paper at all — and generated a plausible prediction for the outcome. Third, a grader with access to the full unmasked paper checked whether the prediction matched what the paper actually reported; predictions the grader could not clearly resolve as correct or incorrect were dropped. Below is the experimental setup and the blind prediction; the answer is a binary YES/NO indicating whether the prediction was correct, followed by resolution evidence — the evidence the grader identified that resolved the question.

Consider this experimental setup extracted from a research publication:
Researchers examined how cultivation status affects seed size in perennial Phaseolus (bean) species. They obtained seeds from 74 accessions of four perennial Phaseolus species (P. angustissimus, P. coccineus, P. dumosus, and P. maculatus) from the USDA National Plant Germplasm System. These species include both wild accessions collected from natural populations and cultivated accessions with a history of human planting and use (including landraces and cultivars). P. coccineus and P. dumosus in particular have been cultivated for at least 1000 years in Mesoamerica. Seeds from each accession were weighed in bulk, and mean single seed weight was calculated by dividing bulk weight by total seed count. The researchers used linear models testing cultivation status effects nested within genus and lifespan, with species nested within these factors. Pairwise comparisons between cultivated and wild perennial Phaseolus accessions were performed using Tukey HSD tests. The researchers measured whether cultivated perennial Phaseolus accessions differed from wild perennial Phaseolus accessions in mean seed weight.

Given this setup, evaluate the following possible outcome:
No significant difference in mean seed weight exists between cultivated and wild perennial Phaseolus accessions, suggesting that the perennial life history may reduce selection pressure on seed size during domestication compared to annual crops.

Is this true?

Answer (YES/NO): NO